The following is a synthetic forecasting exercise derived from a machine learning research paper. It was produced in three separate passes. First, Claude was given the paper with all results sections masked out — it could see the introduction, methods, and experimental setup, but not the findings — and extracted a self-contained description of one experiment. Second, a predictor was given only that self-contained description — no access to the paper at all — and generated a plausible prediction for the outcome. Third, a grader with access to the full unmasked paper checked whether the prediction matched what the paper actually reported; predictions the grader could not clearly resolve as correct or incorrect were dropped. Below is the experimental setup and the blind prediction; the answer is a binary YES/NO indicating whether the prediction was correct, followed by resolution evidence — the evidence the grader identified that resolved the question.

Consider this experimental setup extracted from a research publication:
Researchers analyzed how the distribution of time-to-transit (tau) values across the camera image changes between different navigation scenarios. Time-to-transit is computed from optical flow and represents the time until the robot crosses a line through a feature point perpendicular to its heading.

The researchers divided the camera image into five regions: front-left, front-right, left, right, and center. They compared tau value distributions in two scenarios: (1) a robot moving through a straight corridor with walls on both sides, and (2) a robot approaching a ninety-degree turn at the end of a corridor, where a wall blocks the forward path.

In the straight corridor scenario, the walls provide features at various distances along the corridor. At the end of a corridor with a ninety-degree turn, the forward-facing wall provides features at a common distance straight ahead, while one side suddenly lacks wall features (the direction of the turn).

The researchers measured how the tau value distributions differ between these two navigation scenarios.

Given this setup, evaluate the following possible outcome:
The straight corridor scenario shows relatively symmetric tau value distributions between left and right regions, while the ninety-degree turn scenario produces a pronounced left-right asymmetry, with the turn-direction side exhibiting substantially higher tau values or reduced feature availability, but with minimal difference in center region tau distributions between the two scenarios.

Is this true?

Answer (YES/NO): NO